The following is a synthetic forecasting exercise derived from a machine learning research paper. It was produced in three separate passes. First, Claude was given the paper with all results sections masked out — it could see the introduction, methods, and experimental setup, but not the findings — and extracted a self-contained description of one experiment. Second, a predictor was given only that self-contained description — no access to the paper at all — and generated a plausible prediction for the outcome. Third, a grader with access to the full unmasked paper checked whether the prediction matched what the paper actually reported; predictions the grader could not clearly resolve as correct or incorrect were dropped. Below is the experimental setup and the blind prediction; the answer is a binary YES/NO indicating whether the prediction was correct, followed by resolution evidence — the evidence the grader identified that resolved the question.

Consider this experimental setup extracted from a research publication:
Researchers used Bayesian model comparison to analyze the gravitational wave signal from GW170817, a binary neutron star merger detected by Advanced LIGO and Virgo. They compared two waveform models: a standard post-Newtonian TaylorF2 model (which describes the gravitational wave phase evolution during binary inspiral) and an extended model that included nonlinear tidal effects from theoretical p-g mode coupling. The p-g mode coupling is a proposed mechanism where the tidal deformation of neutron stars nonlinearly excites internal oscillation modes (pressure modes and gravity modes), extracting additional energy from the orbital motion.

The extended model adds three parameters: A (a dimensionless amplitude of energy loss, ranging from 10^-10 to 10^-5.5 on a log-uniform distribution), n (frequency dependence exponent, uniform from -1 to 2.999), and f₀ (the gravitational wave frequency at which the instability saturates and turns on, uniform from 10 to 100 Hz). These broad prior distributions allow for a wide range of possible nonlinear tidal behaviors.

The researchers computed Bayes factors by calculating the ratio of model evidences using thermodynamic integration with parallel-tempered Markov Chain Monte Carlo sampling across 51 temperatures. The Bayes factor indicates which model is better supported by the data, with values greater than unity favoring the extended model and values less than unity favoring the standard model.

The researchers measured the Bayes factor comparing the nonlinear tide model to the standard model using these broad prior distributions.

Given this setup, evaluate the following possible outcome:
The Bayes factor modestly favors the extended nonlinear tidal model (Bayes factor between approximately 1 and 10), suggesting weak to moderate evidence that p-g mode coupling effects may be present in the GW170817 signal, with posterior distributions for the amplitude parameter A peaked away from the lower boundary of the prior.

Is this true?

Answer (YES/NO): NO